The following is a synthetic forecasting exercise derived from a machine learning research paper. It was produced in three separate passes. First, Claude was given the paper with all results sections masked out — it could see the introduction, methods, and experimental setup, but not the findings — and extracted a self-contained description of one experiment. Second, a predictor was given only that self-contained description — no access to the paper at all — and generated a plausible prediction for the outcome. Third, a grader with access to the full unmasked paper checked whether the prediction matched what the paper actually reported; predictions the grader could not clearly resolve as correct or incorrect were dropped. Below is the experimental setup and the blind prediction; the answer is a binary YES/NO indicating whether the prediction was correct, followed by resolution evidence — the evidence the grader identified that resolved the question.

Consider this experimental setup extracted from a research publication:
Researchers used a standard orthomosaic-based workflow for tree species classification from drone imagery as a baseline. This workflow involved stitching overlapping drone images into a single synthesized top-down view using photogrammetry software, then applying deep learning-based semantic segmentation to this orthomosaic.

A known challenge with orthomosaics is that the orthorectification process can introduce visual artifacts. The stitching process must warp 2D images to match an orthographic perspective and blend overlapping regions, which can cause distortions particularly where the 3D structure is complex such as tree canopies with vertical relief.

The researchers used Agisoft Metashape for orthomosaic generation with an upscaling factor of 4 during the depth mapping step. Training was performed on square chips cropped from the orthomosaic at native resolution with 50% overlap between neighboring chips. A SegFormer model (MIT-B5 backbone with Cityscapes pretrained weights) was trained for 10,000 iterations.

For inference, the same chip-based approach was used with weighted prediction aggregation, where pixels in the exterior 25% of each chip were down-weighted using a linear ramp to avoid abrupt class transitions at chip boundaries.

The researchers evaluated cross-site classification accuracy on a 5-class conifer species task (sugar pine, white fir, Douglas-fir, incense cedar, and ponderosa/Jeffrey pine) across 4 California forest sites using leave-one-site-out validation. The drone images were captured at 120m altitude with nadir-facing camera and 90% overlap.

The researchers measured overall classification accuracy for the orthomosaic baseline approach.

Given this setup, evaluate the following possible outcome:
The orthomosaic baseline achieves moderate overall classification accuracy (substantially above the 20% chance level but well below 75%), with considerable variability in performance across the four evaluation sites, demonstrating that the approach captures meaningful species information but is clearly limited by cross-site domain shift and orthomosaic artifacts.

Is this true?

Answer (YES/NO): YES